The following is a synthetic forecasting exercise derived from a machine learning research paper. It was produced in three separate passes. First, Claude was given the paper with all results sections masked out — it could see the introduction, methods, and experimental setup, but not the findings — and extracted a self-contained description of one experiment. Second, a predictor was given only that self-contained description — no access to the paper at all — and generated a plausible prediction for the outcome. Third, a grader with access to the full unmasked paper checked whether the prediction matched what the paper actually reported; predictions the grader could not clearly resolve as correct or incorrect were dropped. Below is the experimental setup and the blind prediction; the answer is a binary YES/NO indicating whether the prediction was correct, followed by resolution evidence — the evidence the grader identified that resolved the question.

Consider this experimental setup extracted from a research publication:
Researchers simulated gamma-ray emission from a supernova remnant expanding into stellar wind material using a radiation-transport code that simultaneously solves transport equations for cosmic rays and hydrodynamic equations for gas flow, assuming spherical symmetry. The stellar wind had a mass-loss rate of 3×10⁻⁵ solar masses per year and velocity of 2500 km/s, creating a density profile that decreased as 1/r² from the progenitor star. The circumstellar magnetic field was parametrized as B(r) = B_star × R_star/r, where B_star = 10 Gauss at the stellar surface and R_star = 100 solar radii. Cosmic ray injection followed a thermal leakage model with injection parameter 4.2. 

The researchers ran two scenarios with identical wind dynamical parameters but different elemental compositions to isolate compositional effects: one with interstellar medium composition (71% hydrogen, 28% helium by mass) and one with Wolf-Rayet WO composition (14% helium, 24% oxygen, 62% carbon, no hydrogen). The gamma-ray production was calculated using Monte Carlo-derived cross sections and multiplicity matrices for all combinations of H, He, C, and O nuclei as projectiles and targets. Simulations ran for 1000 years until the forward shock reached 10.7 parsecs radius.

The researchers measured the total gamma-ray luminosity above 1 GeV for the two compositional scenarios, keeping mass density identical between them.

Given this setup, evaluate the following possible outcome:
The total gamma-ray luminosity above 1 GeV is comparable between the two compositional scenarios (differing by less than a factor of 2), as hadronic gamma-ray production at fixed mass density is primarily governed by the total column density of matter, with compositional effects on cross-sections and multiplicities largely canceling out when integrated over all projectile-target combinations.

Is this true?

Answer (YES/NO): NO